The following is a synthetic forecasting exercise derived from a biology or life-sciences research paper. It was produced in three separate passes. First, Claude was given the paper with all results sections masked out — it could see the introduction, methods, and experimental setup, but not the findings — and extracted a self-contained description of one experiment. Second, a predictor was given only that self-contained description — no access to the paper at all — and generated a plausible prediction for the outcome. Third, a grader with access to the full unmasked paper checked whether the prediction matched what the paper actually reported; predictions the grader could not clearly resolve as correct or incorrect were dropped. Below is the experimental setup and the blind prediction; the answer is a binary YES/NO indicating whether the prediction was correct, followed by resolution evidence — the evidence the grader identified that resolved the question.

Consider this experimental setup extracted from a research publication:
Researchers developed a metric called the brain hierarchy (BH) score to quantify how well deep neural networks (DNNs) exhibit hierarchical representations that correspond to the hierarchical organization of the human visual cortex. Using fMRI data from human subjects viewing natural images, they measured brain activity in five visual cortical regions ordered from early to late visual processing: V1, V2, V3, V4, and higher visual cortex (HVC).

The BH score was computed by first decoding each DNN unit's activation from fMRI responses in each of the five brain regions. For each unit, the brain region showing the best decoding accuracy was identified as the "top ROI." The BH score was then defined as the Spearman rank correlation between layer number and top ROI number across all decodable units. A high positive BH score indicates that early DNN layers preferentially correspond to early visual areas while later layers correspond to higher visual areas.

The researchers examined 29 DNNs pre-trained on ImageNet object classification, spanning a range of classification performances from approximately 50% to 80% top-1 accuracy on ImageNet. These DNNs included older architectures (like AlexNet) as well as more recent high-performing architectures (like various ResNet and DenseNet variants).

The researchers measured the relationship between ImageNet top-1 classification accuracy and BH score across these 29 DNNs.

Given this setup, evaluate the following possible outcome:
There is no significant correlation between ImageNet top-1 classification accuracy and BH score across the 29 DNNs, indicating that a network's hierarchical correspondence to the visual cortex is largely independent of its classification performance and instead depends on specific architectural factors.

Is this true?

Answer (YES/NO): NO